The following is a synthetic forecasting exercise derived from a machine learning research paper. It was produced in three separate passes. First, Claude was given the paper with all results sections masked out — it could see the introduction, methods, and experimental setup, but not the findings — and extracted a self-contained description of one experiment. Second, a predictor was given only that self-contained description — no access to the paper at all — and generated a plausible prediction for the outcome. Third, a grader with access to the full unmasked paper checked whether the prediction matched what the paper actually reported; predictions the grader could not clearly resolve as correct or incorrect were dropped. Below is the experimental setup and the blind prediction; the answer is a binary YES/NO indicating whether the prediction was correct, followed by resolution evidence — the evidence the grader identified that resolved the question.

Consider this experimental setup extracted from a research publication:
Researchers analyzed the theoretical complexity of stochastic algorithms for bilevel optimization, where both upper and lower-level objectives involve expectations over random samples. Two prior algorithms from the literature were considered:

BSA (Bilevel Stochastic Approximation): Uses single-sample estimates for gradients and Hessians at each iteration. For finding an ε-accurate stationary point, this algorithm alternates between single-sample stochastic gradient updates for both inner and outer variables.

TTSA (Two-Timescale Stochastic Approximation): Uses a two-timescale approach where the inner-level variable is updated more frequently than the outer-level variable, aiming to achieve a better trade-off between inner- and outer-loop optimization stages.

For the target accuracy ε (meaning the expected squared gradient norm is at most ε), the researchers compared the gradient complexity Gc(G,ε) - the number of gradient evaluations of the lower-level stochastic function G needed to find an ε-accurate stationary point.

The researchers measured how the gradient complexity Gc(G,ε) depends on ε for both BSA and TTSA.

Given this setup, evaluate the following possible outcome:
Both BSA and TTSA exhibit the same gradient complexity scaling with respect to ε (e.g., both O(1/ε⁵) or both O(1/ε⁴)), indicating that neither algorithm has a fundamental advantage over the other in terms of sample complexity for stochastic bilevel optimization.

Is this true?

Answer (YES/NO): NO